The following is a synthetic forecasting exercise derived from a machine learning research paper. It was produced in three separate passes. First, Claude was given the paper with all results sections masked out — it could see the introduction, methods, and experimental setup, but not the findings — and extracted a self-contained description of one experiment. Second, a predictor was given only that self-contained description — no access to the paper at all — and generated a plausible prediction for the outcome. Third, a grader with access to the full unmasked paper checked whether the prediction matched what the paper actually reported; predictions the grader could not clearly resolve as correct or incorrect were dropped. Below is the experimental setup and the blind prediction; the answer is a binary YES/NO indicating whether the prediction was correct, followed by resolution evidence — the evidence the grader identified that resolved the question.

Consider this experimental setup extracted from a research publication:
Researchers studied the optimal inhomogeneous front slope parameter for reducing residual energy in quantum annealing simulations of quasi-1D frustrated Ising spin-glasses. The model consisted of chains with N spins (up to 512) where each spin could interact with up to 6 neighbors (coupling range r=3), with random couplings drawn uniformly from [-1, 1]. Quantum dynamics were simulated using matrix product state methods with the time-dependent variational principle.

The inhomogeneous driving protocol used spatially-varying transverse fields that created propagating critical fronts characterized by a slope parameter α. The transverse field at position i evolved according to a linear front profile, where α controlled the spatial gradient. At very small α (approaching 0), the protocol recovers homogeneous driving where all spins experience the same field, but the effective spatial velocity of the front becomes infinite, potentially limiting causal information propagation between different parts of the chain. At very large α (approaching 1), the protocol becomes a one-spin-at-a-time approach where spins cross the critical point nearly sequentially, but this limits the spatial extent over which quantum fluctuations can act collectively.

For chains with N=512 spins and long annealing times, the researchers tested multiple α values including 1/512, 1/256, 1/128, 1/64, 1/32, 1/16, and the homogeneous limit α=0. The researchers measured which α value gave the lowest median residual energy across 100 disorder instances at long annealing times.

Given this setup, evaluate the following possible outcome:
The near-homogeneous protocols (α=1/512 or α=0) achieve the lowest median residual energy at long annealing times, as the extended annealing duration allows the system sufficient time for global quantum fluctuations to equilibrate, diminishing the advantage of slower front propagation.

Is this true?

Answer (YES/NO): NO